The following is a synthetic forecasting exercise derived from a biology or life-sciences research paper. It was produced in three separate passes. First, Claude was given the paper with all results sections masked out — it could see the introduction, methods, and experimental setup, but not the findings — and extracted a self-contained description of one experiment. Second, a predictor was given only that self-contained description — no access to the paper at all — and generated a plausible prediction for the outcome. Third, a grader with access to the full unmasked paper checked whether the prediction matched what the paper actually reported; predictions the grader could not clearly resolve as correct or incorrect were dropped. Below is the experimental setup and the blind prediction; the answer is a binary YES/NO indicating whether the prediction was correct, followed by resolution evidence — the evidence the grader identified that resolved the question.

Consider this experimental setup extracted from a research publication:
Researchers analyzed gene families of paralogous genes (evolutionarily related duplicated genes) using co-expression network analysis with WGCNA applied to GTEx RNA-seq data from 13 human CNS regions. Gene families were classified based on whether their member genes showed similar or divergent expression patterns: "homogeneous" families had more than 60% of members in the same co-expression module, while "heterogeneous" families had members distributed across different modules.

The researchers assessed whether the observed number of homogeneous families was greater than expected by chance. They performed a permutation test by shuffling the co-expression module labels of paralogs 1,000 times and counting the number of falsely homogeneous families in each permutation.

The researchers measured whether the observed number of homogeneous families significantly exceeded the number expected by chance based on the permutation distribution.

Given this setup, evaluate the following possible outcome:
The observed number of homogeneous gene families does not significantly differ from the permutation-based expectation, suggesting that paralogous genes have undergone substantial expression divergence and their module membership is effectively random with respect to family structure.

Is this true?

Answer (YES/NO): NO